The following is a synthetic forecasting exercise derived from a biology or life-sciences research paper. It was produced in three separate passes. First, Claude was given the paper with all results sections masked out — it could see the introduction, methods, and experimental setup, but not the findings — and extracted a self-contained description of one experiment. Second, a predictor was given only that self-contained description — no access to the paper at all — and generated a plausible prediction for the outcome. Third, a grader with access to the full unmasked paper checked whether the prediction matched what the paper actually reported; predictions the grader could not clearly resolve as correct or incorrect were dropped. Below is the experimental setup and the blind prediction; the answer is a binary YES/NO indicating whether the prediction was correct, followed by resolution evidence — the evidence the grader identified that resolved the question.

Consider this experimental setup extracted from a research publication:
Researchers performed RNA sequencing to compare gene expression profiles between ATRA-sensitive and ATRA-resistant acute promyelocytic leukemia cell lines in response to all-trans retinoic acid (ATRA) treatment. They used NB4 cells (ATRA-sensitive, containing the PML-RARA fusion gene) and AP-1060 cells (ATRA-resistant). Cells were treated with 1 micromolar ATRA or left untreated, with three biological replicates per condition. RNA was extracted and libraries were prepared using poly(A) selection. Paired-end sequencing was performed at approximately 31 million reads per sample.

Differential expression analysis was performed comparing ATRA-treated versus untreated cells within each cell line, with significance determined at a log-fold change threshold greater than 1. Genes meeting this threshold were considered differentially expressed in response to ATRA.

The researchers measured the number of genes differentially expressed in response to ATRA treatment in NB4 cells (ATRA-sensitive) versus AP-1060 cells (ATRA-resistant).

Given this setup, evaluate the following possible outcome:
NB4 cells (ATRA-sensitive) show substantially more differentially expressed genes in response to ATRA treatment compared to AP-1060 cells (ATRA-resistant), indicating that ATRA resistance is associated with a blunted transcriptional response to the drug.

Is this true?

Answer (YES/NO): YES